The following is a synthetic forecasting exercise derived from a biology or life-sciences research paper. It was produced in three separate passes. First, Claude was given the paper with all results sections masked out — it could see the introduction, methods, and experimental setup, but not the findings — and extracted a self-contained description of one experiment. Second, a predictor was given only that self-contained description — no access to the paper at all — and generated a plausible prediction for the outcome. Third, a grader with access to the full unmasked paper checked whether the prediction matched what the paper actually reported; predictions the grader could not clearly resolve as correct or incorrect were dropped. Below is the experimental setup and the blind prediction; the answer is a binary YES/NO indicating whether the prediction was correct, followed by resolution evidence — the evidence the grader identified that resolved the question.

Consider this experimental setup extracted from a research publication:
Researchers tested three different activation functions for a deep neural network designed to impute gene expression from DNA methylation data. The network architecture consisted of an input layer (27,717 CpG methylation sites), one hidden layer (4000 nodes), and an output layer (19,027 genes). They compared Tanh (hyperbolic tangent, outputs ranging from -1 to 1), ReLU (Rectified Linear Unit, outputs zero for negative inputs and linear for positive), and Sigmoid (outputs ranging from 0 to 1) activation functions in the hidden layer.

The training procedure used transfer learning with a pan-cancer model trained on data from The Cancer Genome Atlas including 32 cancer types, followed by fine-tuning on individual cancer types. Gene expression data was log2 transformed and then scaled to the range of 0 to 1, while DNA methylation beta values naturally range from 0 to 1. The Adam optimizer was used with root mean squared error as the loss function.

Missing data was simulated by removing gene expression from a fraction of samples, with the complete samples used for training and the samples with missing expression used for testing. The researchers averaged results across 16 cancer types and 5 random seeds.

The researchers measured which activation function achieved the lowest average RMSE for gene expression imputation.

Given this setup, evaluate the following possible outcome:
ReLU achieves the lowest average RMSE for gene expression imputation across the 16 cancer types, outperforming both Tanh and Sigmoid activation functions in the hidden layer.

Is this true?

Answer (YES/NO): NO